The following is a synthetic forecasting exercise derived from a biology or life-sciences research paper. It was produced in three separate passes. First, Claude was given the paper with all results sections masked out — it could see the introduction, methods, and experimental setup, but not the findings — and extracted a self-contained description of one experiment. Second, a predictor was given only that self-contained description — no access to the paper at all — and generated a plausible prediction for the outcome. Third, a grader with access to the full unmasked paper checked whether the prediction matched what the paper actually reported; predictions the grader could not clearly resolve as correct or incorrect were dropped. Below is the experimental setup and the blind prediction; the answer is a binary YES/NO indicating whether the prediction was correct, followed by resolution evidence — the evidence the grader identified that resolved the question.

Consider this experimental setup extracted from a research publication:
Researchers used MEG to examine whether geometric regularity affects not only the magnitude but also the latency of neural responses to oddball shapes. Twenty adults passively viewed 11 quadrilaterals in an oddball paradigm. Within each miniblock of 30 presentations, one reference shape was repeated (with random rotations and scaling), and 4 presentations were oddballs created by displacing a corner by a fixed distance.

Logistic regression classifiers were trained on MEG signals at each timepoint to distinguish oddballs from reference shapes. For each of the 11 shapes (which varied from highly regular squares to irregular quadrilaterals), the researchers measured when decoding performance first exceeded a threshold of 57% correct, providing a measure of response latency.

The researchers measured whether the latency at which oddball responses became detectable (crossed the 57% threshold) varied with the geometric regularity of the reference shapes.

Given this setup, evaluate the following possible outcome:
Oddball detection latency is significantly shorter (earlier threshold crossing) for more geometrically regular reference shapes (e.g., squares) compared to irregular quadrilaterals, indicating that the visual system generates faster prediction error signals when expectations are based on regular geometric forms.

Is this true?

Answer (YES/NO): YES